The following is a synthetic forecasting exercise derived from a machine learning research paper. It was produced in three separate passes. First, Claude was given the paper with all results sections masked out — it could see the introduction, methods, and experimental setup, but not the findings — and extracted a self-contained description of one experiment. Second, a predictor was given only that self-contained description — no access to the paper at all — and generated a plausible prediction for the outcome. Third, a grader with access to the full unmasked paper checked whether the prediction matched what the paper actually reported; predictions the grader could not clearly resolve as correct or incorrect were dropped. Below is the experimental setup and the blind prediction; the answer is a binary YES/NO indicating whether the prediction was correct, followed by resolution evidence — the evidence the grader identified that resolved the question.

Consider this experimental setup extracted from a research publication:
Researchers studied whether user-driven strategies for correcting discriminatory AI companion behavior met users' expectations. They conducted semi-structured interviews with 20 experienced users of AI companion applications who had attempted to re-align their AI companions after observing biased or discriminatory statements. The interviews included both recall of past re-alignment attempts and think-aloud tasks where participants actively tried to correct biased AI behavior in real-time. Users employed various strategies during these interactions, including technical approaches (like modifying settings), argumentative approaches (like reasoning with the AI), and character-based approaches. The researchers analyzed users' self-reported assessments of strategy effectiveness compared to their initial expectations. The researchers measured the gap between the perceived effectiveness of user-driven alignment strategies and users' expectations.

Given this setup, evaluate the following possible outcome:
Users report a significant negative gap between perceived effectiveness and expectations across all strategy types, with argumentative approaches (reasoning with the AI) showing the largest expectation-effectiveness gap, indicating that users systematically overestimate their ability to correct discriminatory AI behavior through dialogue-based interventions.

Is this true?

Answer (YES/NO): NO